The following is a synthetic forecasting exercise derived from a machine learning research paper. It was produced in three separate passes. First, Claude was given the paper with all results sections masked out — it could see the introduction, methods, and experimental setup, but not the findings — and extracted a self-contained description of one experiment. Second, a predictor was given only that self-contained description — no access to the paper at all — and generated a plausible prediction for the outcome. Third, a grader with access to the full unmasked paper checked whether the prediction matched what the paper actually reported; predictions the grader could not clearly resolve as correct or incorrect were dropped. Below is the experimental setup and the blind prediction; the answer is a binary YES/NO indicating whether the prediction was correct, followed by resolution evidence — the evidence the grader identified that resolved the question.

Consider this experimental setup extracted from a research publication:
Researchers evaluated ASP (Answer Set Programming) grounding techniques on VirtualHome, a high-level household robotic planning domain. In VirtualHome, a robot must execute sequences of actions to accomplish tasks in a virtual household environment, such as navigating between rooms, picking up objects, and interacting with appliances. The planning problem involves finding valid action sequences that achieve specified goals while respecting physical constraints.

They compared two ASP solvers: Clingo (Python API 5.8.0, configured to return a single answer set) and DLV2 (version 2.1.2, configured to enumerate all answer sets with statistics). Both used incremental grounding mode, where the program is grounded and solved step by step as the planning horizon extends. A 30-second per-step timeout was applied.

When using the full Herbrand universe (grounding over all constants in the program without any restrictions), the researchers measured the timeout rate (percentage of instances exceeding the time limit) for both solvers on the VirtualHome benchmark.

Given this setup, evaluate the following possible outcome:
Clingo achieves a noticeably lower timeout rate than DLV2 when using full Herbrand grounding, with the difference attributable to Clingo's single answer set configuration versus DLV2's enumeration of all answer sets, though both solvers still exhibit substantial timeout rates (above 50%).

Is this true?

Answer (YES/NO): NO